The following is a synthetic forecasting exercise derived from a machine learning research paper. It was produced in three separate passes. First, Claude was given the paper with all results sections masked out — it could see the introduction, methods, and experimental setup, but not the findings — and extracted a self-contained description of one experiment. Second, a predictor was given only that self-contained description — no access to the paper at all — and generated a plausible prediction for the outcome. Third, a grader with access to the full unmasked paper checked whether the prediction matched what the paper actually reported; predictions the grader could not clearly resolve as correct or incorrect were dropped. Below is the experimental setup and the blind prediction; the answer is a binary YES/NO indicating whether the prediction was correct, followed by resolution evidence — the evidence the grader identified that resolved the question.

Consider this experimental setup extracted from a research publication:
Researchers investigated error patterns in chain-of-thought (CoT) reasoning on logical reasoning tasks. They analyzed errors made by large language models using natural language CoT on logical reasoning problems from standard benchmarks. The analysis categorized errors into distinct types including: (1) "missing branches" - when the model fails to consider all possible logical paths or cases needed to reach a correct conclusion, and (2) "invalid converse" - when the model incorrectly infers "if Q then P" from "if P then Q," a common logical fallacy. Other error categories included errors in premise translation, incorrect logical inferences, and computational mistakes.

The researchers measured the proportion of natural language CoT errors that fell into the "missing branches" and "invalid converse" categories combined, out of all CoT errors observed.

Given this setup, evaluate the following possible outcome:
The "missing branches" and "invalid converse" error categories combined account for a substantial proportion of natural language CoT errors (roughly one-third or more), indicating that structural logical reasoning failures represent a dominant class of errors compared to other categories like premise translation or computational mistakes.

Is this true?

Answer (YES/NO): YES